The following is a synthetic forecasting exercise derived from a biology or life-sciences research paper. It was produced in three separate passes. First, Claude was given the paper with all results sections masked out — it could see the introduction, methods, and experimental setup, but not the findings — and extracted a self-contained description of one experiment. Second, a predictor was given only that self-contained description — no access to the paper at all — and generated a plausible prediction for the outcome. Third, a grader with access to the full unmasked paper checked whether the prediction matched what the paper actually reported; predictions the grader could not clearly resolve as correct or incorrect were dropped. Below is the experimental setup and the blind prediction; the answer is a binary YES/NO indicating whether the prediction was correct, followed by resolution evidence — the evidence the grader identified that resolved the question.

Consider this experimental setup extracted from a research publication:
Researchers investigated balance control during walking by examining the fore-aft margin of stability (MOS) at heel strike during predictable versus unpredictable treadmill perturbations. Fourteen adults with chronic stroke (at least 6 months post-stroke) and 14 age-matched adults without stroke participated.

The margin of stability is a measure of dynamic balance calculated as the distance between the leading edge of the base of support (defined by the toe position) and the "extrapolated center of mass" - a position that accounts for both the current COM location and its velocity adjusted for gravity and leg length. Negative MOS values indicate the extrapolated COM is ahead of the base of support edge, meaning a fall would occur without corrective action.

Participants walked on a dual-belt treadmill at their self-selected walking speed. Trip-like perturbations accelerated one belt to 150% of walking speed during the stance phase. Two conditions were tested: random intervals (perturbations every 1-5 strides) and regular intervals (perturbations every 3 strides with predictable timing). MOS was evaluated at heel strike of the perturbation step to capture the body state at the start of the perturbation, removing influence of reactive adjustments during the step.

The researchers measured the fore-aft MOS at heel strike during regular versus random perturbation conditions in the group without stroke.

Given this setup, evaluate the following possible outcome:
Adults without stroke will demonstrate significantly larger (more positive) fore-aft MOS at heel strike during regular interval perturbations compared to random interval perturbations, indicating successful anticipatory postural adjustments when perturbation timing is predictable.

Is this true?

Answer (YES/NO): NO